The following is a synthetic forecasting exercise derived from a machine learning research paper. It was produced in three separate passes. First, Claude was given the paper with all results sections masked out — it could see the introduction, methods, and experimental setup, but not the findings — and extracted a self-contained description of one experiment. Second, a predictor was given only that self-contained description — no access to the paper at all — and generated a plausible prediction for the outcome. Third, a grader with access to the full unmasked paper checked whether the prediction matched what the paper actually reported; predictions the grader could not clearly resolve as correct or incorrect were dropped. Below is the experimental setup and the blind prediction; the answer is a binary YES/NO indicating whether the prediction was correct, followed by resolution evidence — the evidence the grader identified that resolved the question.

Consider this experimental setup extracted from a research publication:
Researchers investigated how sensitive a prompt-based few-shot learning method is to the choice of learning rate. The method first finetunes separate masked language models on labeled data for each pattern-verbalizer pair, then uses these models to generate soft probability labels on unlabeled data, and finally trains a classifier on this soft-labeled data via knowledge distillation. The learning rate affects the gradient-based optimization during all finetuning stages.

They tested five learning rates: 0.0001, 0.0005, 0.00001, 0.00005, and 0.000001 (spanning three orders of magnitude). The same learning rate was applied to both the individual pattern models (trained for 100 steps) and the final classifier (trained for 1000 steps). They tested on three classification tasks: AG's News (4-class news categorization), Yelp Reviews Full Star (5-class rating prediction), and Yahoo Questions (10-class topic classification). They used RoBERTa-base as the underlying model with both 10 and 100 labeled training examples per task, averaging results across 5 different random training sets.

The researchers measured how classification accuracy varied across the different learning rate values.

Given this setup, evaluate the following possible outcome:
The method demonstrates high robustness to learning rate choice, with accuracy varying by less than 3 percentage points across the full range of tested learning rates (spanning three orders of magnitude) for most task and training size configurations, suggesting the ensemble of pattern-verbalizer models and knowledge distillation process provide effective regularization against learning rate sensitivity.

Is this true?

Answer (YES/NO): NO